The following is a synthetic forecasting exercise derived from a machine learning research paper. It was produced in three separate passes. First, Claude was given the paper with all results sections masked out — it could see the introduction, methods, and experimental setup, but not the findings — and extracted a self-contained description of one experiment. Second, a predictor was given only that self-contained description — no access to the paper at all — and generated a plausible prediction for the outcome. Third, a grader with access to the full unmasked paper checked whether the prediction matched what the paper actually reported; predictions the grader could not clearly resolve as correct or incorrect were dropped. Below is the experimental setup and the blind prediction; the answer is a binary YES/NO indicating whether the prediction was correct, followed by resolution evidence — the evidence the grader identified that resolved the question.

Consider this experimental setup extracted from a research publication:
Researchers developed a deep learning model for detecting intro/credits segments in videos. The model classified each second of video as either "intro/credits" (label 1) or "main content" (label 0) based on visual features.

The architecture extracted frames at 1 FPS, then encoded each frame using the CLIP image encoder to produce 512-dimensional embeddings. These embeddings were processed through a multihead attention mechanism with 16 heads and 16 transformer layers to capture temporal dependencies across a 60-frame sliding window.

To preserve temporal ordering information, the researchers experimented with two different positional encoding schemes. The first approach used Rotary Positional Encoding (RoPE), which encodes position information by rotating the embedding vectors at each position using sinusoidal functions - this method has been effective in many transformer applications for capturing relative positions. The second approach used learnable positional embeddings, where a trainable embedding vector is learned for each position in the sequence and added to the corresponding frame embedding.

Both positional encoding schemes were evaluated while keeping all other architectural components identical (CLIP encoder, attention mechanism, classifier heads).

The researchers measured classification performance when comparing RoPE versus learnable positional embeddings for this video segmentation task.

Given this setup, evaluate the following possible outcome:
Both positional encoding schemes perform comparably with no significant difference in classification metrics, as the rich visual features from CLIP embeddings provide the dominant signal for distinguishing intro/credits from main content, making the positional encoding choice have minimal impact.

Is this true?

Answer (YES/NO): NO